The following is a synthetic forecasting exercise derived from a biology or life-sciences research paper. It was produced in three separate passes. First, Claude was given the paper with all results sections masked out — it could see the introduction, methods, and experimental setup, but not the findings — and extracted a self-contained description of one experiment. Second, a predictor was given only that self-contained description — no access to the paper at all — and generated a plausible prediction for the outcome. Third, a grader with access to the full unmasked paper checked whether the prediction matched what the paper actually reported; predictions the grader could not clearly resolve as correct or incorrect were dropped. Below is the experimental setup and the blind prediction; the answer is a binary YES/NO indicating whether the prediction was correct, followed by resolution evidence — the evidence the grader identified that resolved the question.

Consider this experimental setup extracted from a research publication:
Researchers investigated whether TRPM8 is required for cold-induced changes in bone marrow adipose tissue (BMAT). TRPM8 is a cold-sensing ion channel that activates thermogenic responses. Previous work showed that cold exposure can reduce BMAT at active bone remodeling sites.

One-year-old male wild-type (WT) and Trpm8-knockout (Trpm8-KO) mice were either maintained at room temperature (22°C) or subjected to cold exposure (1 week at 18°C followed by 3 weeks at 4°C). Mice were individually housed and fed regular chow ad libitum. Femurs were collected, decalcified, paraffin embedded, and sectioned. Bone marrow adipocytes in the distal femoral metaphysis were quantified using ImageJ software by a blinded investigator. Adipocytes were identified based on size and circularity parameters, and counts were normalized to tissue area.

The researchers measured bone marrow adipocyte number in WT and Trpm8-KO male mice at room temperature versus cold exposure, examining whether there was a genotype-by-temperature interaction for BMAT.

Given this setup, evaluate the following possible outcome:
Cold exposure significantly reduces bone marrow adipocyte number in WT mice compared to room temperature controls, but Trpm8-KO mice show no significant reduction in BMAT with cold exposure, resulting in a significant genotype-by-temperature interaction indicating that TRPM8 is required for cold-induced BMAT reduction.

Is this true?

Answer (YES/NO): NO